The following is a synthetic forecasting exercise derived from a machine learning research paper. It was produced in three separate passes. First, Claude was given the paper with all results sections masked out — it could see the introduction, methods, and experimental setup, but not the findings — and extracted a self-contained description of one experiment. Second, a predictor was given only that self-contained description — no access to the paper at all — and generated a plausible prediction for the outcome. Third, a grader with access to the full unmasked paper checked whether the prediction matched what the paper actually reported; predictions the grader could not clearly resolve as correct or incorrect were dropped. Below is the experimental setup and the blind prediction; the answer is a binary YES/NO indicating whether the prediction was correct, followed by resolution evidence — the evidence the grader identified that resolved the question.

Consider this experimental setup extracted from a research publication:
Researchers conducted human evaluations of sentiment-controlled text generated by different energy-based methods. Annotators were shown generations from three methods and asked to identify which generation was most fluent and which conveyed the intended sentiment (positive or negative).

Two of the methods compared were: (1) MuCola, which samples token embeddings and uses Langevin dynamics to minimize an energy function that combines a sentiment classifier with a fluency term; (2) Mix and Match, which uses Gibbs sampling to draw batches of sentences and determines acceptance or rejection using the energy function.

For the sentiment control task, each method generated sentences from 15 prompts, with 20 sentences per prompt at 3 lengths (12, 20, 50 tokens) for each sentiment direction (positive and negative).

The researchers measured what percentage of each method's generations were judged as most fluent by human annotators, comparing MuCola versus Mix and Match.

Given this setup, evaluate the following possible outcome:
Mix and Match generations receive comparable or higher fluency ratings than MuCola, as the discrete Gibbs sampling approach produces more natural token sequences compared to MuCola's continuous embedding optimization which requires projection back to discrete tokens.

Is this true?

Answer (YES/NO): YES